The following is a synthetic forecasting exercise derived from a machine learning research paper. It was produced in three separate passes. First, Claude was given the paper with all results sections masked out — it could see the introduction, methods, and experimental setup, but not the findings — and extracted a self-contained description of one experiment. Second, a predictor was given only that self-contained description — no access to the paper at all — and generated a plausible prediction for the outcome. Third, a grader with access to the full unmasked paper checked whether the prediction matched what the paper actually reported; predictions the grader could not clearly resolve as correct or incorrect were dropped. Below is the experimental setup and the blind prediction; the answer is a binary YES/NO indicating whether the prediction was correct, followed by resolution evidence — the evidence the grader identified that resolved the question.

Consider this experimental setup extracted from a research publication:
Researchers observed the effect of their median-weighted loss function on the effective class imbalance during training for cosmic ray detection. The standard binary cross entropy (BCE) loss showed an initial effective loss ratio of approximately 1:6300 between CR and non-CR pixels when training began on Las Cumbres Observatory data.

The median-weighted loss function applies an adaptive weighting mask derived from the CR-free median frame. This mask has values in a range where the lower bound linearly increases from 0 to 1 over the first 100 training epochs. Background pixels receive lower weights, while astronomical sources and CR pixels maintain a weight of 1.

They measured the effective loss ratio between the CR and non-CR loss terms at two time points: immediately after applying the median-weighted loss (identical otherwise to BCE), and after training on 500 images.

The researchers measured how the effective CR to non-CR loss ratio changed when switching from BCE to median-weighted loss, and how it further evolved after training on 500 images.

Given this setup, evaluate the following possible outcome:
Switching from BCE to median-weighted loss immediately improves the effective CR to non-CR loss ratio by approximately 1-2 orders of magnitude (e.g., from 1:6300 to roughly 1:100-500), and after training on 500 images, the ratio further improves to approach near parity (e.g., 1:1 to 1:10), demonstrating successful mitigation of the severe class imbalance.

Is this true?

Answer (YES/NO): YES